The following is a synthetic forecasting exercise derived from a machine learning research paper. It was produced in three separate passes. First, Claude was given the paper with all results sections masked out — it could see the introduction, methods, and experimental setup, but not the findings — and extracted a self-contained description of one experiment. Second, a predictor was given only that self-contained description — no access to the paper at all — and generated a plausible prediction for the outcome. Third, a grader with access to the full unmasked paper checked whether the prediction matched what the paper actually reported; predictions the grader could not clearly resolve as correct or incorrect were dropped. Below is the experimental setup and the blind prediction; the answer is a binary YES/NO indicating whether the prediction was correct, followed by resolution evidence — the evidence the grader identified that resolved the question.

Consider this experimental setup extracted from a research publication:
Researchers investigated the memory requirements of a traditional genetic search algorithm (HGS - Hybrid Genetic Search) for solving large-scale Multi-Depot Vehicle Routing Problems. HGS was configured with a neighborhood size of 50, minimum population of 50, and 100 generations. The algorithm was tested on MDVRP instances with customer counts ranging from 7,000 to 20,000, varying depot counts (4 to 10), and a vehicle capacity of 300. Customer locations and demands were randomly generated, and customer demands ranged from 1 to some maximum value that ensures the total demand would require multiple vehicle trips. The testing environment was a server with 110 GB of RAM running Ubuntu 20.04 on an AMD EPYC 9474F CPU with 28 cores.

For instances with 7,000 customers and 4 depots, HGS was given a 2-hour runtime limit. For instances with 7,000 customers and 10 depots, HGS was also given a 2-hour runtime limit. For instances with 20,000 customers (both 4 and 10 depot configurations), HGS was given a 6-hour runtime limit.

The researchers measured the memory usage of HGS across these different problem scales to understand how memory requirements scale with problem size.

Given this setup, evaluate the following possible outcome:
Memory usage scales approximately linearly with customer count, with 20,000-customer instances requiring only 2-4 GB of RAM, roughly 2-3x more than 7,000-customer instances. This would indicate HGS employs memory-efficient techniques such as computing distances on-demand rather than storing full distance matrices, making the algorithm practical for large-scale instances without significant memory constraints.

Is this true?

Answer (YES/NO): NO